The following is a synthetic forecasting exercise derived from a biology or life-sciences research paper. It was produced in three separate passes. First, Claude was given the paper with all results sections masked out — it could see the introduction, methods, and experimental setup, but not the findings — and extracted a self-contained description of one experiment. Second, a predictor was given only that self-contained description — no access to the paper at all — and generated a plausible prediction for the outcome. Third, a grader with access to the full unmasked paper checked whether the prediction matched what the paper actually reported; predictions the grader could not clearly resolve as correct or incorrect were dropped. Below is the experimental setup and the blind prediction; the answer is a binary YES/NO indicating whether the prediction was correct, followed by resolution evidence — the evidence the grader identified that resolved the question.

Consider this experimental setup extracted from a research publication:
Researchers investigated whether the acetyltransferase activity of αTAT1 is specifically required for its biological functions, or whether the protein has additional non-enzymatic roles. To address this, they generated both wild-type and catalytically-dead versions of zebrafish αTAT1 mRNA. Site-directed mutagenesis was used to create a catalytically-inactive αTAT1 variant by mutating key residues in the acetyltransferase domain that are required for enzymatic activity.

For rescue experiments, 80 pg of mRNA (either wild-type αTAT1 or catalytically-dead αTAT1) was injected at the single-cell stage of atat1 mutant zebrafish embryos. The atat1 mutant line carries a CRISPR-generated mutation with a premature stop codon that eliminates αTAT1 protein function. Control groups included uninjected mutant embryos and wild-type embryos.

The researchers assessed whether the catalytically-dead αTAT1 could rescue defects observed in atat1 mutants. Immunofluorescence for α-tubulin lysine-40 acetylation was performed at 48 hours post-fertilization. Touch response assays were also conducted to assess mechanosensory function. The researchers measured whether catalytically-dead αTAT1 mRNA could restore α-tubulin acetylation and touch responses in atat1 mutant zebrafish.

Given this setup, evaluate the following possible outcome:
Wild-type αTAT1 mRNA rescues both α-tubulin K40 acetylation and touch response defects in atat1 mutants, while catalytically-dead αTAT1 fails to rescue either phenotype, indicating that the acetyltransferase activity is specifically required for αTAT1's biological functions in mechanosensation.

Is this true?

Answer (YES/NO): YES